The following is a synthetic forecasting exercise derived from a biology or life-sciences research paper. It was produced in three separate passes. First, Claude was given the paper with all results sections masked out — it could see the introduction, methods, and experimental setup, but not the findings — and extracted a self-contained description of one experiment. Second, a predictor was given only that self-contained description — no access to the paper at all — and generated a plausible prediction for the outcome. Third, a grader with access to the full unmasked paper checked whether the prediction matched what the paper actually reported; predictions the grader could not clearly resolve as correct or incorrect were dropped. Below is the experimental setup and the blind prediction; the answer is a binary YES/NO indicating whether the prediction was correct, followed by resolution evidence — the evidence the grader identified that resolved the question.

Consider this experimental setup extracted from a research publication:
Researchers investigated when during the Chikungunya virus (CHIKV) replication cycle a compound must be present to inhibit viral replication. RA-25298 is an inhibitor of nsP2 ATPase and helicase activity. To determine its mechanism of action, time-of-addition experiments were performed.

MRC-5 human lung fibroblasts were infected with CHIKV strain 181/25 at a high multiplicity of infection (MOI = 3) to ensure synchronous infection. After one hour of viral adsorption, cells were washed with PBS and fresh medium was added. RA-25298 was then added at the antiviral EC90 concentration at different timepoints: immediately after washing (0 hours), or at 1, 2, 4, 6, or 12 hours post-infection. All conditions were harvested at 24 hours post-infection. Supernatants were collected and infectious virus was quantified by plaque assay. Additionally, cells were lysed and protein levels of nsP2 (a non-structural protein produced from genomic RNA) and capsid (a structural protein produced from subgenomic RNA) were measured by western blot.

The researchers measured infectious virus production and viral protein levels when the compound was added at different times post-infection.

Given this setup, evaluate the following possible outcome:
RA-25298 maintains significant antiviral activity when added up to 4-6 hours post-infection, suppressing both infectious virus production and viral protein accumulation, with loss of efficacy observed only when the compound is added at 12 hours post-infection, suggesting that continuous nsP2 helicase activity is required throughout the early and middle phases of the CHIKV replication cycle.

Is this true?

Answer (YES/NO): NO